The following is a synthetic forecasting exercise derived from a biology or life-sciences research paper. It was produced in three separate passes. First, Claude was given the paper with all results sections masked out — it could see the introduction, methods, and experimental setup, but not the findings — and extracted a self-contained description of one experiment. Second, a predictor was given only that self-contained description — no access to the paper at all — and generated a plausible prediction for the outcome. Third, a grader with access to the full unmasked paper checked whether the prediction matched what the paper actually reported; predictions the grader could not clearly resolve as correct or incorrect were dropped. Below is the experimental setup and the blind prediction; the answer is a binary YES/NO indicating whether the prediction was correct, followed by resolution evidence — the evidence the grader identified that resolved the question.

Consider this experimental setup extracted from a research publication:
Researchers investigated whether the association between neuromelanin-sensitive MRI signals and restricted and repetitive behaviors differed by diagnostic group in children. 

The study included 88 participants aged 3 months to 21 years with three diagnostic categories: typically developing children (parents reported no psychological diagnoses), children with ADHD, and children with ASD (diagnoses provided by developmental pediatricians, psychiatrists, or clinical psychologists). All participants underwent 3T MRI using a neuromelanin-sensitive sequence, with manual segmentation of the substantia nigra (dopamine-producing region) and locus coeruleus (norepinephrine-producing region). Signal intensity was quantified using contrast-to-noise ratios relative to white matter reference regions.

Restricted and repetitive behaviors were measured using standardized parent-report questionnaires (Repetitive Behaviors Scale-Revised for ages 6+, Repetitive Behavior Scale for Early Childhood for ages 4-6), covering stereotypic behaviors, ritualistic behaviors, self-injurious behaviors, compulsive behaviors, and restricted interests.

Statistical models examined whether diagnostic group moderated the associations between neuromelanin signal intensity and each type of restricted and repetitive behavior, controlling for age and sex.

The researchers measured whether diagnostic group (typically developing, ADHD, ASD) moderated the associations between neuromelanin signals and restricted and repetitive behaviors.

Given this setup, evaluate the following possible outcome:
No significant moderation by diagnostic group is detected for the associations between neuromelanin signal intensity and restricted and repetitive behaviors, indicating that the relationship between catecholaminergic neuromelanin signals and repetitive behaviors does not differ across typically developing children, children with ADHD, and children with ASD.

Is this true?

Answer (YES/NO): NO